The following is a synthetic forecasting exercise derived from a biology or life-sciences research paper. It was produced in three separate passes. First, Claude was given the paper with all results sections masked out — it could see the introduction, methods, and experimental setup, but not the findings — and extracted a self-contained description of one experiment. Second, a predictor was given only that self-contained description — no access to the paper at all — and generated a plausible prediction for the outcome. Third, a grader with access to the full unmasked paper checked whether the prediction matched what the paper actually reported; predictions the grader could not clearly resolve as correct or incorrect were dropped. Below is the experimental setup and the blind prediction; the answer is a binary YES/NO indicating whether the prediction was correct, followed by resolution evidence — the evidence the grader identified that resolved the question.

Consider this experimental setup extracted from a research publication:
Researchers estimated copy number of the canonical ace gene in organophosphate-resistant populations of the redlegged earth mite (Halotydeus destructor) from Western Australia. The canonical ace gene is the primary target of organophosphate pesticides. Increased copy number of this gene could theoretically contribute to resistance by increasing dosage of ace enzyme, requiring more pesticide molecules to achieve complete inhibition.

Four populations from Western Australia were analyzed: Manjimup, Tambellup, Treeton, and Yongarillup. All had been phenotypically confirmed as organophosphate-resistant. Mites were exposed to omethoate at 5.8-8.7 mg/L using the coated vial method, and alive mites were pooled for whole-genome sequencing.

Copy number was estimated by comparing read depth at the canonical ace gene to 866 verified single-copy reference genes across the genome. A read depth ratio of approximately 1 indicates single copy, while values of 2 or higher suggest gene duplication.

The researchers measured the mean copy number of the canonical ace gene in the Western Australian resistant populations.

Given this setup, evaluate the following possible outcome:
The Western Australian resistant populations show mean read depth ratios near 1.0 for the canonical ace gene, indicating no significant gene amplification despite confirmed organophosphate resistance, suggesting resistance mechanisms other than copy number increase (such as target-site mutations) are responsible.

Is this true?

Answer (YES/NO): NO